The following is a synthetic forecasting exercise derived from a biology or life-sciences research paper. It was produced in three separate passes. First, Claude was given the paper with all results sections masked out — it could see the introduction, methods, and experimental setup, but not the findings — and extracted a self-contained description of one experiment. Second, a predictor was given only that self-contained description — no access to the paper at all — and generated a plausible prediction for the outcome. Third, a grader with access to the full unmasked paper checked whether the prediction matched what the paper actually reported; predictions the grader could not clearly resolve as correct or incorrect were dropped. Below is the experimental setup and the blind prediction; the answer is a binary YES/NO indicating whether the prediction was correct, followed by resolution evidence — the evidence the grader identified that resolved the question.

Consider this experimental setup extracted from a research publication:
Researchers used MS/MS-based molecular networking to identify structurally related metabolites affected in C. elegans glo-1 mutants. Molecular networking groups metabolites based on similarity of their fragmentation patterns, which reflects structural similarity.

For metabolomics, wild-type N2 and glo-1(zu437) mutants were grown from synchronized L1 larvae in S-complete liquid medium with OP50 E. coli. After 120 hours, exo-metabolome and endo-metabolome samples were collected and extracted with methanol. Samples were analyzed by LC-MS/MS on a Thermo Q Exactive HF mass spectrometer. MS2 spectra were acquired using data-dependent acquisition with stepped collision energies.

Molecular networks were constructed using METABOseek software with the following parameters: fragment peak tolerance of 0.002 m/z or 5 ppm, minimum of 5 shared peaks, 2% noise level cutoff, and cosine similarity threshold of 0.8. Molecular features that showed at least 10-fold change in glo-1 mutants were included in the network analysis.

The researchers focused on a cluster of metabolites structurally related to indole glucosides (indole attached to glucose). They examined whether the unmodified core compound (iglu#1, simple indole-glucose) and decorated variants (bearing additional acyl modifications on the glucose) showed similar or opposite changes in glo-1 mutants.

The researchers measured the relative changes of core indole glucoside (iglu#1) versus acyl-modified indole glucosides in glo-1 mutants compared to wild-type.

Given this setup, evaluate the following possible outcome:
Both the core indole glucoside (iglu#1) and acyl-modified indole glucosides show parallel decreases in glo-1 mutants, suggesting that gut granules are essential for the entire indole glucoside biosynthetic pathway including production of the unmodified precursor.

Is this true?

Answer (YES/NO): NO